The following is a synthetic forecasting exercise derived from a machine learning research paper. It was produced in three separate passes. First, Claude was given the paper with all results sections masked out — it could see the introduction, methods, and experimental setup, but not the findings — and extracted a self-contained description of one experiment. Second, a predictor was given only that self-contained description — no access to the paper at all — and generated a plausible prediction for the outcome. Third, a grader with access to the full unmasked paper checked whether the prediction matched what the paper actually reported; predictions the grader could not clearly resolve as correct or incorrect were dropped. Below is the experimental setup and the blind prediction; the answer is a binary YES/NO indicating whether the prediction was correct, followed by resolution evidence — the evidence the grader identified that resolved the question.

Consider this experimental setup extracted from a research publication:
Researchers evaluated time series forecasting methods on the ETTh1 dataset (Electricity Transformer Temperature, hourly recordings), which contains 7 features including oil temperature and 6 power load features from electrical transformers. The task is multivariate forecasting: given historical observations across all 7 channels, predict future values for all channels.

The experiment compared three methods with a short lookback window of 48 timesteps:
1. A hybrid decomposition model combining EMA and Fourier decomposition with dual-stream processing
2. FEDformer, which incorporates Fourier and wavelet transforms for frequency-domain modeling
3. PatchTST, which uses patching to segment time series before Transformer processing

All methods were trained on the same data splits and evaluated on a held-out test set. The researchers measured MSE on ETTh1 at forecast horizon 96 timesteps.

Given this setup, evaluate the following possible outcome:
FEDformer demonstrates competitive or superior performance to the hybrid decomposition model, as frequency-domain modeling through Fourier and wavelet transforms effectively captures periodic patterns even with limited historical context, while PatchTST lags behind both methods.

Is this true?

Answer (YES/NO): YES